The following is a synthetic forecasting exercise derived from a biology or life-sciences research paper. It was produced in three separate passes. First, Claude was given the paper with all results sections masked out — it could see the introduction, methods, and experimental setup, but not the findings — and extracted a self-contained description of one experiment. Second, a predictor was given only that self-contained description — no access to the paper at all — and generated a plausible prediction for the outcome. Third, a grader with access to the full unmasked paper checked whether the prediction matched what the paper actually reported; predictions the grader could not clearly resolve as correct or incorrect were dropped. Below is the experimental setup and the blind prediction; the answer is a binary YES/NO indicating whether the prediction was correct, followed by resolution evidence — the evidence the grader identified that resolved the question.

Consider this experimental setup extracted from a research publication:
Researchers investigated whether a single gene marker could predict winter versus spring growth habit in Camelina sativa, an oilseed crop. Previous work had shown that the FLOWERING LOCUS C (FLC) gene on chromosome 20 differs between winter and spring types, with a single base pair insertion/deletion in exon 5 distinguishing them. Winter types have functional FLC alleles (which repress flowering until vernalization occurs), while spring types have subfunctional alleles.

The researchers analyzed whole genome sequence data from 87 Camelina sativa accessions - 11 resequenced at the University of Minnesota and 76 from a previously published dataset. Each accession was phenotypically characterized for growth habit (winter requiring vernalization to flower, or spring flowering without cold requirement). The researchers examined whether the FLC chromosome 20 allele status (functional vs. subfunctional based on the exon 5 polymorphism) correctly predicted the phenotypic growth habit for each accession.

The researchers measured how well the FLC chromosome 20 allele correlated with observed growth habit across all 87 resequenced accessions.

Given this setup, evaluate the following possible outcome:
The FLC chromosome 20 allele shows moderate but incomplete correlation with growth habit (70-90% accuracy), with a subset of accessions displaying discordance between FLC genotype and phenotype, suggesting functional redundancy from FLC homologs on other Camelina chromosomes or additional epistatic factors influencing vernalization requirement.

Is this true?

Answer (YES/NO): YES